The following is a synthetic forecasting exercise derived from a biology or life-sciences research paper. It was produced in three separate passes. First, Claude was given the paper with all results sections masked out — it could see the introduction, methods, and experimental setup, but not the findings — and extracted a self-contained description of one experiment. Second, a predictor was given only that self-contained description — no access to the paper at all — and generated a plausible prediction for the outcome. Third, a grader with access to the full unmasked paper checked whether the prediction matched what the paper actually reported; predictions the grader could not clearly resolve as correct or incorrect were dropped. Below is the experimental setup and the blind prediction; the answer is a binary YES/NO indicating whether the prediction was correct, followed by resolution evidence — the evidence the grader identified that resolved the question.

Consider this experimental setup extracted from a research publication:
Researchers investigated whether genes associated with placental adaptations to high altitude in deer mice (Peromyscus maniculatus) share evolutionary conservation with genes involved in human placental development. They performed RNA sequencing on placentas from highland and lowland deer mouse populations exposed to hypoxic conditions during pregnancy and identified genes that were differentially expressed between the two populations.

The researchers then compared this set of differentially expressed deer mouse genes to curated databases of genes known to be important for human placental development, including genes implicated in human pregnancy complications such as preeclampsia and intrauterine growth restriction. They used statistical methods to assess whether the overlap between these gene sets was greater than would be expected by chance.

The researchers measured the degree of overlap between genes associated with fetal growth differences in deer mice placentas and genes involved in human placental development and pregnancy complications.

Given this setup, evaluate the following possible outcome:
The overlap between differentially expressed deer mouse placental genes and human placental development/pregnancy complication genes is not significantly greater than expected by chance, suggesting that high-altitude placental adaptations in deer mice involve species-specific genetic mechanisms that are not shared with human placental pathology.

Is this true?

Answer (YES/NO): NO